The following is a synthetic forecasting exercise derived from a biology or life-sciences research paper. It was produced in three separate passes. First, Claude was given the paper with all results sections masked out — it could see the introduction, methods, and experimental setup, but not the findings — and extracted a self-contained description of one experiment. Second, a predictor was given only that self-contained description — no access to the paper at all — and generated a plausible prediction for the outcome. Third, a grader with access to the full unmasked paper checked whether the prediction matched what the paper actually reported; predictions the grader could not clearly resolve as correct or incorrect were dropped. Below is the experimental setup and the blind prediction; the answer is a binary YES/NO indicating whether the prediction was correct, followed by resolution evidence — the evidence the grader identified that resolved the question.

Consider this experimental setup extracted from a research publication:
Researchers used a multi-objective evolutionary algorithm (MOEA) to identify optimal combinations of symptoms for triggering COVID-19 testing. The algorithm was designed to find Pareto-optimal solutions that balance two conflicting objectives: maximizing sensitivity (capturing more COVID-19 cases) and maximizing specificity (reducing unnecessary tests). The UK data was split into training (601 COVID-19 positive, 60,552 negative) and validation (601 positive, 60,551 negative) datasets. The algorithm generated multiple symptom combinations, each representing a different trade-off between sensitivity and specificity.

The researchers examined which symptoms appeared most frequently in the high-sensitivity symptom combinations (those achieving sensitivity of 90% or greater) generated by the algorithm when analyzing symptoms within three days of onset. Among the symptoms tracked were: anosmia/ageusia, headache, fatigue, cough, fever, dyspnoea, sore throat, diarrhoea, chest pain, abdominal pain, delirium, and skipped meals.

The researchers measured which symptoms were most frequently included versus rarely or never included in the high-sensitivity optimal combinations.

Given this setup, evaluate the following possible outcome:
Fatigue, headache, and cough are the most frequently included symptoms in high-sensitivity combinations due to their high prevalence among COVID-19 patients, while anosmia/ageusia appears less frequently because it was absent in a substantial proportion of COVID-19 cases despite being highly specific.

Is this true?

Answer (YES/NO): NO